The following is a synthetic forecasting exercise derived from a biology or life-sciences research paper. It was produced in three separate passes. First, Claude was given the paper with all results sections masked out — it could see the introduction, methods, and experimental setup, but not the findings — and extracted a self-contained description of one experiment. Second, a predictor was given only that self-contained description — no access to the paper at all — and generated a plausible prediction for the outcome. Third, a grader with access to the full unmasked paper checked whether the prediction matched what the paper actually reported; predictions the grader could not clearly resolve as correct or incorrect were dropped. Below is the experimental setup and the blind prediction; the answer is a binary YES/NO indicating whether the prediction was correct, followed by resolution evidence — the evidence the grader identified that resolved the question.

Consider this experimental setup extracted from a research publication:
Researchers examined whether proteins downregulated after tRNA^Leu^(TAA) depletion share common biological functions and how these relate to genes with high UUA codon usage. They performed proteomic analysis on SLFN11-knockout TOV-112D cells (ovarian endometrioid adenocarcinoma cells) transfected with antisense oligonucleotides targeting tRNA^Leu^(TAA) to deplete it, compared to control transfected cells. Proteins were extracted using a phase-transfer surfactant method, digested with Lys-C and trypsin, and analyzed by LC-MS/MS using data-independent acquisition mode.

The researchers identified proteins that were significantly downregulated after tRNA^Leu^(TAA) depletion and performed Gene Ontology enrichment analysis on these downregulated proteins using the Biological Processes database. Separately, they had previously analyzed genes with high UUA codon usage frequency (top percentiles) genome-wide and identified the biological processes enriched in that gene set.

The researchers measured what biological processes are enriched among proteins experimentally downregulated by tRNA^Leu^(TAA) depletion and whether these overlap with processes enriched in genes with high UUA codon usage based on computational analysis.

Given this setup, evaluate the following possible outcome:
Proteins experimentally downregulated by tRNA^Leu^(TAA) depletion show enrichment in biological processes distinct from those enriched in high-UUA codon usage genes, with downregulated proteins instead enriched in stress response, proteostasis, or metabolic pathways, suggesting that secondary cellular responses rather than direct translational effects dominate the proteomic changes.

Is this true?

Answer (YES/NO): NO